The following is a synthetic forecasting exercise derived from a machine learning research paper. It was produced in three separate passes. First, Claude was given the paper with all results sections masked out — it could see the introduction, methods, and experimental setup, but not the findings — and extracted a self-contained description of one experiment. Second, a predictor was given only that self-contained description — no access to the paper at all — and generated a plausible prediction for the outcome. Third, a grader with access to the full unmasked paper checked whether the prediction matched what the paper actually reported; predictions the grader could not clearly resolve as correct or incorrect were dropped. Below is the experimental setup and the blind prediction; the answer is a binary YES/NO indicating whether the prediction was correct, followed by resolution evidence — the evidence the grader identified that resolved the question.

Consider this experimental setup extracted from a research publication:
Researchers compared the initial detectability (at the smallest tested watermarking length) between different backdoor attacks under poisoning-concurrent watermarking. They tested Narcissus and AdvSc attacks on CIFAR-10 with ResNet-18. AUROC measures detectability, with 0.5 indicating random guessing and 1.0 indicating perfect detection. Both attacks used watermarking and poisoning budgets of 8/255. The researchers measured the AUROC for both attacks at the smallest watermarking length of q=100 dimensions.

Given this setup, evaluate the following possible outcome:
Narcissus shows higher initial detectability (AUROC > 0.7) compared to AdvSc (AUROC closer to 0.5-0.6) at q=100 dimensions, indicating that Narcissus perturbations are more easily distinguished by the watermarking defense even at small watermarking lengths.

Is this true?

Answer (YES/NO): NO